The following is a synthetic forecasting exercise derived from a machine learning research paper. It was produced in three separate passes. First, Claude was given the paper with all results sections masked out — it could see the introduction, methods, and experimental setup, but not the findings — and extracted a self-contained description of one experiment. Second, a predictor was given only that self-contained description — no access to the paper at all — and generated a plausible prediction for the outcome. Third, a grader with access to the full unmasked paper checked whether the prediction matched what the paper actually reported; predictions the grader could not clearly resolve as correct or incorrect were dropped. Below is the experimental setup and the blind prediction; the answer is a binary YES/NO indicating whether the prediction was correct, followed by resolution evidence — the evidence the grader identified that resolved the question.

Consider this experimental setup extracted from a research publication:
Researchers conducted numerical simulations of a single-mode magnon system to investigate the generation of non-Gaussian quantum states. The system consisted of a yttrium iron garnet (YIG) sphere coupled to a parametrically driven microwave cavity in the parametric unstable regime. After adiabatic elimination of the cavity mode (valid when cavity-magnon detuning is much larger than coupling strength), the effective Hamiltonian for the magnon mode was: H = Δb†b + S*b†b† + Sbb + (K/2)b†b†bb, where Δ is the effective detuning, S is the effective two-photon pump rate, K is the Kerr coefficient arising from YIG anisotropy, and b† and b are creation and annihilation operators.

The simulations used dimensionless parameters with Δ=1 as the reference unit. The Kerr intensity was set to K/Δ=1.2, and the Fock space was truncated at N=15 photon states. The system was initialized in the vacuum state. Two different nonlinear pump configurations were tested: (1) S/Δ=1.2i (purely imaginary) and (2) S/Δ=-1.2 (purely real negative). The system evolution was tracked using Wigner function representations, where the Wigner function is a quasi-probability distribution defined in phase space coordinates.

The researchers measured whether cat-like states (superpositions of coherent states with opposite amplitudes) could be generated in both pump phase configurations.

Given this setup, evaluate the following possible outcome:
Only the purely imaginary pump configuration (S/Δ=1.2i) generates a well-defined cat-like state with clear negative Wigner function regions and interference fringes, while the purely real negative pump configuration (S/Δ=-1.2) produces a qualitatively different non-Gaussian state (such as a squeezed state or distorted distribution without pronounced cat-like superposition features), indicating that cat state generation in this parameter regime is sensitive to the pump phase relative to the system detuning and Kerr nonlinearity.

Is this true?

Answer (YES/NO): NO